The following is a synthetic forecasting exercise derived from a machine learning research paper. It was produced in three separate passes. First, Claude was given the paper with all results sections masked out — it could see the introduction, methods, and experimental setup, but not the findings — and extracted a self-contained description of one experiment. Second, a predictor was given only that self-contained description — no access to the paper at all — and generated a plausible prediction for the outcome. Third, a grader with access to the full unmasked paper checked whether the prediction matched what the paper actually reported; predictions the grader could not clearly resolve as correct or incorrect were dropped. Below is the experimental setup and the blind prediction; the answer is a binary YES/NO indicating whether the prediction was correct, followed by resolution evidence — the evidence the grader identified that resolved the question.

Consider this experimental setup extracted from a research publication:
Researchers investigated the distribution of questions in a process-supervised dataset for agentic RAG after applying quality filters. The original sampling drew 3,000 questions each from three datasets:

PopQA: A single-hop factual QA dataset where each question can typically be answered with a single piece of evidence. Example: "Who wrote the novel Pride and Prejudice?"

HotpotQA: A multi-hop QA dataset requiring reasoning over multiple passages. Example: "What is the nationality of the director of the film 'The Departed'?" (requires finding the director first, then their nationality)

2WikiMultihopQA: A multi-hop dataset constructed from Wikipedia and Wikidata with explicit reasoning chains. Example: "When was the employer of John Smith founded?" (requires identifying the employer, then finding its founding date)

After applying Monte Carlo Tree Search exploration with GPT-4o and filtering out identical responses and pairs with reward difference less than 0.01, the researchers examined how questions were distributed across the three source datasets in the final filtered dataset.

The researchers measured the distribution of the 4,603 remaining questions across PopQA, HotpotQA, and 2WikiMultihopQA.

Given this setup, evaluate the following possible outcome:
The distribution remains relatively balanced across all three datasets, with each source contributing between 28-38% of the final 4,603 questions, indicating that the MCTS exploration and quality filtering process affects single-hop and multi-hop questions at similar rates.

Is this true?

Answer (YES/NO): NO